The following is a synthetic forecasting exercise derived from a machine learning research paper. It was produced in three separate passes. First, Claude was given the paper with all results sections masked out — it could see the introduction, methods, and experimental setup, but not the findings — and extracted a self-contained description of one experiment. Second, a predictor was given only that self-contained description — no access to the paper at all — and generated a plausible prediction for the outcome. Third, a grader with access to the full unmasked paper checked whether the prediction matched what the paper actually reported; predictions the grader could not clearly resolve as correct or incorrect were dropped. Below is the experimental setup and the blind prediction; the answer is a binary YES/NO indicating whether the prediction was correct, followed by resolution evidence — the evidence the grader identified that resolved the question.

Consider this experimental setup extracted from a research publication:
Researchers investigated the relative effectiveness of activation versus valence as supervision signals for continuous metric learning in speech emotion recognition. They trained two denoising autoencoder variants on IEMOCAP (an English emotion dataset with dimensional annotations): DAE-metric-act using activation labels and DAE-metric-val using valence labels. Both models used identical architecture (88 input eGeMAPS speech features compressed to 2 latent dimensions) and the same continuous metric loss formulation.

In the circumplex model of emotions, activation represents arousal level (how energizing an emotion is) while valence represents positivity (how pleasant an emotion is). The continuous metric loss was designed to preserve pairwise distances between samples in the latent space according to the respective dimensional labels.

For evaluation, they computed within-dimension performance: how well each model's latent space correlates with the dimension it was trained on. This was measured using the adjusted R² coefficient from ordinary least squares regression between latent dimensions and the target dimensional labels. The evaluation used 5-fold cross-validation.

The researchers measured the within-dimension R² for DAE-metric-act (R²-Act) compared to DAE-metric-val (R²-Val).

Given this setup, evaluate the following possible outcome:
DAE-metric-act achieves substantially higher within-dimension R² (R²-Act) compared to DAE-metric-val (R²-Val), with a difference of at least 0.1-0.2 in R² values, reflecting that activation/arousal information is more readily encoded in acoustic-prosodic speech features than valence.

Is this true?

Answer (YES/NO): YES